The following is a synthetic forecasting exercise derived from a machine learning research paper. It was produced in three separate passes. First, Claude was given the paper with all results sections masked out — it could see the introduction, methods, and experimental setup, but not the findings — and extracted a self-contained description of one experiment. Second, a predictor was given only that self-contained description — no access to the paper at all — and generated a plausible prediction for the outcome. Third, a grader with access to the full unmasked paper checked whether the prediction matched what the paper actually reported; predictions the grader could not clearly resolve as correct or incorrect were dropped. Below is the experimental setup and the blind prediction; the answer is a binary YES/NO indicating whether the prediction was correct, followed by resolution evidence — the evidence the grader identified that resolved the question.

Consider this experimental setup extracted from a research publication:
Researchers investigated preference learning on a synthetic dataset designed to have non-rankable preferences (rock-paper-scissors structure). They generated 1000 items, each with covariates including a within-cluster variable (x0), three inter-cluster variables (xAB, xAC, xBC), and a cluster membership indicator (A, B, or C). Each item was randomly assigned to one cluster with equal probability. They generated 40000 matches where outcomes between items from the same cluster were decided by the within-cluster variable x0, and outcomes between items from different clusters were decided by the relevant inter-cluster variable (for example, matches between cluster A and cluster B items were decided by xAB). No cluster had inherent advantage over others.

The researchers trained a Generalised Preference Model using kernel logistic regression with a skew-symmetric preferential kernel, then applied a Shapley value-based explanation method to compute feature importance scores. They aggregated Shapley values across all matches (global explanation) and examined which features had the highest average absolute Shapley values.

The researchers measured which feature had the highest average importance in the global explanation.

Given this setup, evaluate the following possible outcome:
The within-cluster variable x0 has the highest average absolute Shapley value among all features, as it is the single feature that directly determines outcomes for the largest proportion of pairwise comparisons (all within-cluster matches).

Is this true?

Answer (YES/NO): YES